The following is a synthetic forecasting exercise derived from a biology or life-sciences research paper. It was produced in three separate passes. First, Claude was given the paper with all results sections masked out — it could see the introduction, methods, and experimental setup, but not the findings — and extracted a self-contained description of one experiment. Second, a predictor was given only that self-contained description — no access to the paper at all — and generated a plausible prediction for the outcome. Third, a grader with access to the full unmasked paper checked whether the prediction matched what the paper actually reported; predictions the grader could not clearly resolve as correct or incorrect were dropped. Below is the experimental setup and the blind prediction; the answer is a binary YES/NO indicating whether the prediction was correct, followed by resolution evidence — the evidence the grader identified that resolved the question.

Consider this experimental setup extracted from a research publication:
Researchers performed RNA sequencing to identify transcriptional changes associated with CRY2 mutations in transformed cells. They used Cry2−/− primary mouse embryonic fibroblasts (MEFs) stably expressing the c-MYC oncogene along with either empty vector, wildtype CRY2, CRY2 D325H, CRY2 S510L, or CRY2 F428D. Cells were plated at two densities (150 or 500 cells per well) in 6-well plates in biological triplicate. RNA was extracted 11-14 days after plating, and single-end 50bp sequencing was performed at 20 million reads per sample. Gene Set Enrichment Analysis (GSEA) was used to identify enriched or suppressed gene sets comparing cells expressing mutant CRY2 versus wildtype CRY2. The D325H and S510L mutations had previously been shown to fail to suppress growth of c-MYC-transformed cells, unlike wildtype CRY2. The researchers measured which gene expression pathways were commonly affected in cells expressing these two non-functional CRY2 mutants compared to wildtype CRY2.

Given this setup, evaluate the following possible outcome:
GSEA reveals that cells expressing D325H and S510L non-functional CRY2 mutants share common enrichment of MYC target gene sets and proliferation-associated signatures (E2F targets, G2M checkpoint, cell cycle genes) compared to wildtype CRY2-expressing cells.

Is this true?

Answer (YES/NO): NO